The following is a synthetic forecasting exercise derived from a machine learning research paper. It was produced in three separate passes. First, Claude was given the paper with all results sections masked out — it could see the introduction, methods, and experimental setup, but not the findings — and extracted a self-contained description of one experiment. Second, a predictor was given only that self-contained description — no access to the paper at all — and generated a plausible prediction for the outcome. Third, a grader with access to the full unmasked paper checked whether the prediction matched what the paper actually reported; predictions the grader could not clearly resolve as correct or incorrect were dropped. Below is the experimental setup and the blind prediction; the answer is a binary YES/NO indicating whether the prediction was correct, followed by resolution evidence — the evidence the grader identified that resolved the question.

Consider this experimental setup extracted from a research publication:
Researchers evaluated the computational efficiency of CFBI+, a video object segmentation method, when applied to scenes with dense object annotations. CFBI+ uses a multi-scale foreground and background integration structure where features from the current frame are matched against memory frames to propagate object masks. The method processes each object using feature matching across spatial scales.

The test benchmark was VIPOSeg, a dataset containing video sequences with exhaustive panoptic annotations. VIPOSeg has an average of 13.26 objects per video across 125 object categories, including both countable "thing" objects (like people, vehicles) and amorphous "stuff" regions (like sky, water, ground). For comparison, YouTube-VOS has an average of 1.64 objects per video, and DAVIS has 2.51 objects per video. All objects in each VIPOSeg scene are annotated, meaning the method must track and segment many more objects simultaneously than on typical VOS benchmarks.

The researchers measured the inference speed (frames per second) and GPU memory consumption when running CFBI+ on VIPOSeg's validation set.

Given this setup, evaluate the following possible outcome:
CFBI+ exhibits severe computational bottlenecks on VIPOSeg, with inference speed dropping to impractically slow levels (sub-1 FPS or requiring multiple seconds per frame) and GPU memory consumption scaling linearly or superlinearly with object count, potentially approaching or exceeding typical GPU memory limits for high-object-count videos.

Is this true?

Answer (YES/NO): NO